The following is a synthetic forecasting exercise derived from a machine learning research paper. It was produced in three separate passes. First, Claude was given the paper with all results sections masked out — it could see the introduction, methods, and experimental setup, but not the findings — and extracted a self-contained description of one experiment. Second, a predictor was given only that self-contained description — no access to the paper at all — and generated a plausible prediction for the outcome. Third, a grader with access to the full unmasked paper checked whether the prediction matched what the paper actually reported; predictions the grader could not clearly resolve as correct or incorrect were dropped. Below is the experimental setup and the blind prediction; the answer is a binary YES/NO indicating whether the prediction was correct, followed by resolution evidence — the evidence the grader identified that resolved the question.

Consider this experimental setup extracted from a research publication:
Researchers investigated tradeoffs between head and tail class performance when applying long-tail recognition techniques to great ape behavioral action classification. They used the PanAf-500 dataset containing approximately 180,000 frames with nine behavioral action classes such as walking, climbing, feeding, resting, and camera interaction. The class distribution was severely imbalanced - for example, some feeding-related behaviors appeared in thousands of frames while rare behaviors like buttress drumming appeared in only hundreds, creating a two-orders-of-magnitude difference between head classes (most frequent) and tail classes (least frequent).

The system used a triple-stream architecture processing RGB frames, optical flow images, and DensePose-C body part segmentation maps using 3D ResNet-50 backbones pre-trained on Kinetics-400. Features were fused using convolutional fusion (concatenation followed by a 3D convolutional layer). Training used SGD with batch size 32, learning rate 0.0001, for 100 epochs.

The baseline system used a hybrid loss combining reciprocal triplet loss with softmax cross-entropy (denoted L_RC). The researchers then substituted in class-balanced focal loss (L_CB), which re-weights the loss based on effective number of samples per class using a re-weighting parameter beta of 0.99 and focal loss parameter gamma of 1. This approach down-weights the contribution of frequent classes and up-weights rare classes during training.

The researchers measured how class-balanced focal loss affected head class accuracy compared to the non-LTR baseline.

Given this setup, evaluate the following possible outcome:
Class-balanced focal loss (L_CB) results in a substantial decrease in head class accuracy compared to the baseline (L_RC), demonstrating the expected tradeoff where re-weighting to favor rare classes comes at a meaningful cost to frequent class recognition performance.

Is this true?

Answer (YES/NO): NO